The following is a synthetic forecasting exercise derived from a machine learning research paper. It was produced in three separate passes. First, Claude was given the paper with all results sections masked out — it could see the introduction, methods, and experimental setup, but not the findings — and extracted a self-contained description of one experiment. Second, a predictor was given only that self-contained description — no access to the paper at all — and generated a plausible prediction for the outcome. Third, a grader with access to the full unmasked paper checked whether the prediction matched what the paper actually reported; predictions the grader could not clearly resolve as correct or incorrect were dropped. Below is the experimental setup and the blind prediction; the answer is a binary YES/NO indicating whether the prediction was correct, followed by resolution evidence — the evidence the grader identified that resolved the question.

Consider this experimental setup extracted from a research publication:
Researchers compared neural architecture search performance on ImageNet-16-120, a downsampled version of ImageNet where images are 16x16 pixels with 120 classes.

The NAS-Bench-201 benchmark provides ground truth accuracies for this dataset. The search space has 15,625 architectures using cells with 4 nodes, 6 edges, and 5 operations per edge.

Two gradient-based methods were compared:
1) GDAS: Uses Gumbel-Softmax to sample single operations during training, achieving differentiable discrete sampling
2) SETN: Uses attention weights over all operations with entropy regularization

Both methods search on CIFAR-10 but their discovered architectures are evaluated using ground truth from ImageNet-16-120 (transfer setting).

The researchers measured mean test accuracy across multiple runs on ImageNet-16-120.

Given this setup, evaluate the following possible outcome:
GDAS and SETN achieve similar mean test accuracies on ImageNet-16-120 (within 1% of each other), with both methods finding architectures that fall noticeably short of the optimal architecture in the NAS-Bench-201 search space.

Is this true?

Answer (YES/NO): NO